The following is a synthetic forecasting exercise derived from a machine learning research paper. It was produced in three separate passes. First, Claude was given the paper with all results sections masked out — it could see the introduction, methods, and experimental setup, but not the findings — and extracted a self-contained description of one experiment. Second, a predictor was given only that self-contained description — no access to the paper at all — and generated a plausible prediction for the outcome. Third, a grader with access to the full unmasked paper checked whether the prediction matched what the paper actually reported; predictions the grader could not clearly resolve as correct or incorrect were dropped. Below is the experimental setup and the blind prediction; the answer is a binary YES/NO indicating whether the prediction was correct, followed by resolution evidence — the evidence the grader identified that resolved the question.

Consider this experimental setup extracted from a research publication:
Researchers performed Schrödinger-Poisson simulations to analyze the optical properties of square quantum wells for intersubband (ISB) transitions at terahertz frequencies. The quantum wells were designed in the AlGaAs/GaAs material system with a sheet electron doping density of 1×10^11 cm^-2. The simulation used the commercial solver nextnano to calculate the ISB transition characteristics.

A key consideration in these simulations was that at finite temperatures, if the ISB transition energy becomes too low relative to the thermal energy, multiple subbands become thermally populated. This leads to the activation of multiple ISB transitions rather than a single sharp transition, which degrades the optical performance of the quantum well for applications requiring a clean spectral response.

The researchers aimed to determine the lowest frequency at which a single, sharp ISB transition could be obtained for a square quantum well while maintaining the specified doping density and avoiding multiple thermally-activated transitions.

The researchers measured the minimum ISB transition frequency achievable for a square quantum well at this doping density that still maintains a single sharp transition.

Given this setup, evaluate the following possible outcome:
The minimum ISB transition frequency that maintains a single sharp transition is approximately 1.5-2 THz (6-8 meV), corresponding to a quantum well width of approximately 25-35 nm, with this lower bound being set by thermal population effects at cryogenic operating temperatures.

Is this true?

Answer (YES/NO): NO